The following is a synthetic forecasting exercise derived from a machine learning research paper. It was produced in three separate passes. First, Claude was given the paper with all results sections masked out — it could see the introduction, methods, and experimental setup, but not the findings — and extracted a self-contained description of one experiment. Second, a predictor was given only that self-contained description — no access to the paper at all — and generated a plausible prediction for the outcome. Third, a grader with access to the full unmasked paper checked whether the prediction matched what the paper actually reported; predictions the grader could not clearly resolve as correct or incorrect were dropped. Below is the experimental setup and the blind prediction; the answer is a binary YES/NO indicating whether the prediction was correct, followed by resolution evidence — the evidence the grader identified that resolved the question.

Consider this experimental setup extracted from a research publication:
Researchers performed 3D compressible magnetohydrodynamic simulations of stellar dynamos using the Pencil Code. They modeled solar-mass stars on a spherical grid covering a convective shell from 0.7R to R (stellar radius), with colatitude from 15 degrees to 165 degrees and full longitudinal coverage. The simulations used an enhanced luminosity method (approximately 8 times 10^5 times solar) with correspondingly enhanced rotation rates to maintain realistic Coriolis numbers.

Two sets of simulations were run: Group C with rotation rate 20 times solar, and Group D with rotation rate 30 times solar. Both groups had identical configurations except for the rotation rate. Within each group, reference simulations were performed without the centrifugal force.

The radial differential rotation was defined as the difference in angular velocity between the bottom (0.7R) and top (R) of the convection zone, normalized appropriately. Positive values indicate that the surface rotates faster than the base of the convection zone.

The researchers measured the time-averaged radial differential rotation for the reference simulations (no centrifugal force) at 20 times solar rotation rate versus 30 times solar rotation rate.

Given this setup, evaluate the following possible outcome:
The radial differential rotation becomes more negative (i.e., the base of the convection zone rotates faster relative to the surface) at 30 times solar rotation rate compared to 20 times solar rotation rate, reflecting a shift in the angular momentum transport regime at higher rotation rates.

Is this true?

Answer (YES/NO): YES